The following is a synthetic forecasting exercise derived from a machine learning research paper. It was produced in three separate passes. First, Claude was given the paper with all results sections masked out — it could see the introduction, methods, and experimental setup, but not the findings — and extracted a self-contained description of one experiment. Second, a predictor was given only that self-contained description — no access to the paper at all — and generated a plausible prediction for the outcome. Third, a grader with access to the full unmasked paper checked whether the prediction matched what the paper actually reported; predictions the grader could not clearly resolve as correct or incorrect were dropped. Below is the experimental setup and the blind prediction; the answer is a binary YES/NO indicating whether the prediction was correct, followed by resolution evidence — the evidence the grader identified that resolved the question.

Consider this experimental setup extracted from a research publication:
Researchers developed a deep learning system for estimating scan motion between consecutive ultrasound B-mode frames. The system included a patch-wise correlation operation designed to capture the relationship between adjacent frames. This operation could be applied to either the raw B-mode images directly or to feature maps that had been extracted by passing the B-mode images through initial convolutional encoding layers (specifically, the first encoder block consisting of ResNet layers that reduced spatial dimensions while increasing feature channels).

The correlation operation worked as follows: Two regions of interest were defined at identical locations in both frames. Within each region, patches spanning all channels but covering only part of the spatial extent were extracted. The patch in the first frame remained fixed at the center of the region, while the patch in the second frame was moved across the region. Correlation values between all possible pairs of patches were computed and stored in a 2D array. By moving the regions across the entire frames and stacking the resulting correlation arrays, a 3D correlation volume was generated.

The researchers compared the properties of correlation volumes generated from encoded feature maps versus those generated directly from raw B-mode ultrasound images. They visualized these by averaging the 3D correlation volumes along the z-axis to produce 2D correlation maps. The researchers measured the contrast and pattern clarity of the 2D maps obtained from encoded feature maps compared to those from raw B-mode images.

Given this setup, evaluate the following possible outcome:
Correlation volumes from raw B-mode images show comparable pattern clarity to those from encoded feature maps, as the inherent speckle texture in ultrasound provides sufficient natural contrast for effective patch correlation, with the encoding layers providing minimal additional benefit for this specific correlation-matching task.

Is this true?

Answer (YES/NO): NO